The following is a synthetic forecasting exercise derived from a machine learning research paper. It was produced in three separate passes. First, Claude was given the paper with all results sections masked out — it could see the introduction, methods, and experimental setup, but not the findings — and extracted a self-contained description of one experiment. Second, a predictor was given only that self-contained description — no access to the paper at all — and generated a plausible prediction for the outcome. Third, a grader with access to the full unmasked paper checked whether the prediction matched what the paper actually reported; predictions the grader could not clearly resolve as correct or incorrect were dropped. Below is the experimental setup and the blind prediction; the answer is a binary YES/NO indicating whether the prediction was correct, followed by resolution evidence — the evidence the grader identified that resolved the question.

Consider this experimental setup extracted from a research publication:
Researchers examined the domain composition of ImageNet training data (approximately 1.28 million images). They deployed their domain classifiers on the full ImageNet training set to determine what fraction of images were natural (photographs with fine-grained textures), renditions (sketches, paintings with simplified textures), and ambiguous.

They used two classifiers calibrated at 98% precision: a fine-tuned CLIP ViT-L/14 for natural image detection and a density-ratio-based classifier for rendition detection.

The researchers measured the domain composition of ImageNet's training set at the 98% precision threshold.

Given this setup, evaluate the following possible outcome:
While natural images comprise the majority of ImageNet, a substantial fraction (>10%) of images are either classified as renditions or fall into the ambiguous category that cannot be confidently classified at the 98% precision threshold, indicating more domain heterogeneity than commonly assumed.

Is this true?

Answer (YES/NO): NO